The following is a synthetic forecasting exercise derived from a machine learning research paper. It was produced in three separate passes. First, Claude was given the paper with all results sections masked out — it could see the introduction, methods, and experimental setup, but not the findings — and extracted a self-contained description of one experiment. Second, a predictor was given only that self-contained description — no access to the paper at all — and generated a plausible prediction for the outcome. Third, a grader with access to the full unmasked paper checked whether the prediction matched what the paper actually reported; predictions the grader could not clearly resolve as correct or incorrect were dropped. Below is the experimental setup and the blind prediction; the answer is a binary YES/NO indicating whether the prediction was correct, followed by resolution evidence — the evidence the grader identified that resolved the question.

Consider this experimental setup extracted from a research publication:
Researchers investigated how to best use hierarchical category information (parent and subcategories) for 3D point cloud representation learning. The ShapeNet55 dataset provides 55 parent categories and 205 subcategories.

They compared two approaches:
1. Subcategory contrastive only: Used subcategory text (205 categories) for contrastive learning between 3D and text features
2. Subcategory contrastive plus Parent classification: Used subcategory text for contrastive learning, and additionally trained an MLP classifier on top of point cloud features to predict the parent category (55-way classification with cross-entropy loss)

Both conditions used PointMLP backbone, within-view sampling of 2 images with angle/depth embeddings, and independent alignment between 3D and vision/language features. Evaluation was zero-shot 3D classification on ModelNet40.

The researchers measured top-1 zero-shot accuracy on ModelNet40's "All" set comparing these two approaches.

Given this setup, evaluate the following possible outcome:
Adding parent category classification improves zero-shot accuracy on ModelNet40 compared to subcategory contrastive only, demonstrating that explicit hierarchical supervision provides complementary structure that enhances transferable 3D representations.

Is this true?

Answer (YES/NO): YES